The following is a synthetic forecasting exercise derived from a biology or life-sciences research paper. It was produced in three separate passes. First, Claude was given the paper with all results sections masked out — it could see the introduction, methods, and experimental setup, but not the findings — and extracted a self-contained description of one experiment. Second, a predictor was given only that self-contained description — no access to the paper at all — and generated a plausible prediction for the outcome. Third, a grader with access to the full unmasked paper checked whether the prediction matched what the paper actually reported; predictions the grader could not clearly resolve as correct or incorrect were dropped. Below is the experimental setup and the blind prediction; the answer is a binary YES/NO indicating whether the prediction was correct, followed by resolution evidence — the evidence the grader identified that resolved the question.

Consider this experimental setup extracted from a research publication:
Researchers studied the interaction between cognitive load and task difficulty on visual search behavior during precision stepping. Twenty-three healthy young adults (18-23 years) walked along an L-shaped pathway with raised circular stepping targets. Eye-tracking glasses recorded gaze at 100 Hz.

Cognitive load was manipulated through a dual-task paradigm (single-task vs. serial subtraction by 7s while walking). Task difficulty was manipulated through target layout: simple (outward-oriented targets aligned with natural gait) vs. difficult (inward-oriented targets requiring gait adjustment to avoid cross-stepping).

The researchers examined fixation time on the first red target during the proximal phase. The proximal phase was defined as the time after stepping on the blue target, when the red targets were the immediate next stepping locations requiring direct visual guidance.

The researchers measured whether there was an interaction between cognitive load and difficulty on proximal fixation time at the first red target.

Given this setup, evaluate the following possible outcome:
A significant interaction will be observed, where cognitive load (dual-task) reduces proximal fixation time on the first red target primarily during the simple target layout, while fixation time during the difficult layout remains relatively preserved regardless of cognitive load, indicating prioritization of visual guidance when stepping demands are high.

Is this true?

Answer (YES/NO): NO